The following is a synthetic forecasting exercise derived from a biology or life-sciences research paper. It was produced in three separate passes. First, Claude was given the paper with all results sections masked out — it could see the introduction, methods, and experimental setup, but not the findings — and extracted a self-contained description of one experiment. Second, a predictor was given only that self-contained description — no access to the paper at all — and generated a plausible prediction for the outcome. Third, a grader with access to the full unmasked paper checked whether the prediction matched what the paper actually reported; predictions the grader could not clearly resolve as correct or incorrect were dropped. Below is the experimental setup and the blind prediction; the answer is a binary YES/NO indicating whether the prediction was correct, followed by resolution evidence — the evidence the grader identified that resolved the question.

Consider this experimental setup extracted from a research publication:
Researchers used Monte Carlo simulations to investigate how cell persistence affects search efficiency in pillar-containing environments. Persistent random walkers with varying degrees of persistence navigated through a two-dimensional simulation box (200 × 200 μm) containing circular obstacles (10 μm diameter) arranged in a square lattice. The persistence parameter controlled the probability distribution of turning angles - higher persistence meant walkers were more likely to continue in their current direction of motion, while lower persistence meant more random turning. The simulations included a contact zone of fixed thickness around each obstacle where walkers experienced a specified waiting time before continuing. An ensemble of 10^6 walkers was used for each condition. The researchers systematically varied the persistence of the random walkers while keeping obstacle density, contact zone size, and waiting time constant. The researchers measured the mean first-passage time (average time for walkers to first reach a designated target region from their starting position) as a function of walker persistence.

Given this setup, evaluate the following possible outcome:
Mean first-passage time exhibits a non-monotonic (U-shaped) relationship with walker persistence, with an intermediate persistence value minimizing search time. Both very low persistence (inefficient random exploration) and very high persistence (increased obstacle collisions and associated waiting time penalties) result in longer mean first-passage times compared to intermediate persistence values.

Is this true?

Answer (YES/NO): NO